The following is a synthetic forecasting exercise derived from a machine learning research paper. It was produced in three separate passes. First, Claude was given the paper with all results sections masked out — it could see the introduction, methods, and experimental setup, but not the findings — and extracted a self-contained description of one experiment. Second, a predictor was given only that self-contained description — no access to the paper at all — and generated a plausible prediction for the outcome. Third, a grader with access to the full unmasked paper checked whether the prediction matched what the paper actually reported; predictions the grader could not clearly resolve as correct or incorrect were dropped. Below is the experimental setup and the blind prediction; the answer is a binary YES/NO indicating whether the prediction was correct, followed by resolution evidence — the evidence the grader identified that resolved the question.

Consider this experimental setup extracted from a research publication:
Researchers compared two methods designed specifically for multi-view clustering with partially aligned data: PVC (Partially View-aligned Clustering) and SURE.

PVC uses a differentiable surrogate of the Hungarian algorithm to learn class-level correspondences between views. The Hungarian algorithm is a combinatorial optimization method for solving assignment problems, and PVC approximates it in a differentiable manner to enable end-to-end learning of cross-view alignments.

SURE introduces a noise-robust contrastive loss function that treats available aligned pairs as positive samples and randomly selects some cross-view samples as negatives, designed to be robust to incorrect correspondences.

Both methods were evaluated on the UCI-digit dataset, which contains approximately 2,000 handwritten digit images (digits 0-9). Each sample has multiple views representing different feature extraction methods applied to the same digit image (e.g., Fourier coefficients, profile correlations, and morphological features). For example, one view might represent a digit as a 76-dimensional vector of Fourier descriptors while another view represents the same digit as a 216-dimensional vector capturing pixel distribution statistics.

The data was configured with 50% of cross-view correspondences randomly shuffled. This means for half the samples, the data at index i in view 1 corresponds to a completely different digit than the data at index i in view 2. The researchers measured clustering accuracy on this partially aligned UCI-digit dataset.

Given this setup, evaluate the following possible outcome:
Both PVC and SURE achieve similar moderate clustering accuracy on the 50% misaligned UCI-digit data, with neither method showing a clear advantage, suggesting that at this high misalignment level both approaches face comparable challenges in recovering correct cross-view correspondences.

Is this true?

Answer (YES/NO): NO